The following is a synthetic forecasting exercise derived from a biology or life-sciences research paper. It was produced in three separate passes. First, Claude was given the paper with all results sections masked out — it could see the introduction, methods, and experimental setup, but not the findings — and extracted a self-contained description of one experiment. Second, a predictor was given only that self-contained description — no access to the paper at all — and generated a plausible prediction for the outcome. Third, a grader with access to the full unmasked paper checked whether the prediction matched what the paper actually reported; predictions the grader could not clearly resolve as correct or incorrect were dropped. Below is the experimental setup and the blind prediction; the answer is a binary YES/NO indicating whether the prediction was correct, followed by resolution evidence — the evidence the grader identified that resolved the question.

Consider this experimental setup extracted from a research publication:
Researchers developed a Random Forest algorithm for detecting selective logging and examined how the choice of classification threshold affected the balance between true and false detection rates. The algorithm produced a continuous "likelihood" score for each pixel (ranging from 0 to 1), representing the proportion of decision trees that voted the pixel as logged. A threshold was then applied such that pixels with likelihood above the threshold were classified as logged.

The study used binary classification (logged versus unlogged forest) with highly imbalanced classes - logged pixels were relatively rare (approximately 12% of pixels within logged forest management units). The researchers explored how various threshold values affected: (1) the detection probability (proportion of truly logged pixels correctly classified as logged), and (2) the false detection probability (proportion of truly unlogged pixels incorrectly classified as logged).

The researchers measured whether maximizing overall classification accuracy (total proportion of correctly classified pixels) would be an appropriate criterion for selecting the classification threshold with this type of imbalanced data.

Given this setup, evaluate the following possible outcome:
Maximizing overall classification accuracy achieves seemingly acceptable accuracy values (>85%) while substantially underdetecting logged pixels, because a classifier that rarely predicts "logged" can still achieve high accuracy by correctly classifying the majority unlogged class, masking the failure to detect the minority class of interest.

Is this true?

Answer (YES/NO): YES